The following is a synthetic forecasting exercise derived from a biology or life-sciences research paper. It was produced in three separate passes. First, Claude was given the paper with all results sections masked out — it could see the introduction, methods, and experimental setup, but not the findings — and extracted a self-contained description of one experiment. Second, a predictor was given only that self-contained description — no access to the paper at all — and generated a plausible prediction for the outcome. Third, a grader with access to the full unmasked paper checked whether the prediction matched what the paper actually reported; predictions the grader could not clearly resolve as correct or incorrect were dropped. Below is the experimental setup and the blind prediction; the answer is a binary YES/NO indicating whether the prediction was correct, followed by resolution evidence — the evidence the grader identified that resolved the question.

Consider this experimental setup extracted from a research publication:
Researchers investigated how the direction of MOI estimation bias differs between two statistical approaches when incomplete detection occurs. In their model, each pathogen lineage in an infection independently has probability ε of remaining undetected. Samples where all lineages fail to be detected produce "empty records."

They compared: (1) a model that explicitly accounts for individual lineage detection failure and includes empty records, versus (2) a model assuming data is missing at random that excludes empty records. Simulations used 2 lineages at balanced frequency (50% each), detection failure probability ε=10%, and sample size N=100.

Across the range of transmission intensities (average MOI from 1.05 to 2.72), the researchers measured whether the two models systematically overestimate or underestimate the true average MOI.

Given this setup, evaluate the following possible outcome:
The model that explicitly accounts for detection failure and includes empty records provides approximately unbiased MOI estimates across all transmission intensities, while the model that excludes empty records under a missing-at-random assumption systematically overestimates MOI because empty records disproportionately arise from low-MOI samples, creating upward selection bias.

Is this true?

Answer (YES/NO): NO